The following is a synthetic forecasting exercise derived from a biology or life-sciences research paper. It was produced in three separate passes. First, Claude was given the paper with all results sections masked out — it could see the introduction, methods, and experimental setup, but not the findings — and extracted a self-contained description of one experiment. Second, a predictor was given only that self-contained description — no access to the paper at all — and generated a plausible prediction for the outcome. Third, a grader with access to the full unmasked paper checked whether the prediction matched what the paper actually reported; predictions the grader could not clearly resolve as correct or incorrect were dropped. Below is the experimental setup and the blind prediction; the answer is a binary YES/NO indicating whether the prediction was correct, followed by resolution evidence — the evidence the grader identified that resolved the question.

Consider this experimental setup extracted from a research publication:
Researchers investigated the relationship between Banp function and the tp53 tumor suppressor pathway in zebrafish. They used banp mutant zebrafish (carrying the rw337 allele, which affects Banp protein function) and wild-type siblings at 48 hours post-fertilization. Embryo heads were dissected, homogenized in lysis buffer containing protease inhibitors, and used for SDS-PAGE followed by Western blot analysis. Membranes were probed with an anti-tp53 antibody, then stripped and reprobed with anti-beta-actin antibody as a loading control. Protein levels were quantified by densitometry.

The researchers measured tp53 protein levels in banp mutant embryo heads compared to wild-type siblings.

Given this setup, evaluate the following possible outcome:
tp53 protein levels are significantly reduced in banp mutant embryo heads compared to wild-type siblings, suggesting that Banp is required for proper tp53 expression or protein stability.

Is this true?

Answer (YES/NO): NO